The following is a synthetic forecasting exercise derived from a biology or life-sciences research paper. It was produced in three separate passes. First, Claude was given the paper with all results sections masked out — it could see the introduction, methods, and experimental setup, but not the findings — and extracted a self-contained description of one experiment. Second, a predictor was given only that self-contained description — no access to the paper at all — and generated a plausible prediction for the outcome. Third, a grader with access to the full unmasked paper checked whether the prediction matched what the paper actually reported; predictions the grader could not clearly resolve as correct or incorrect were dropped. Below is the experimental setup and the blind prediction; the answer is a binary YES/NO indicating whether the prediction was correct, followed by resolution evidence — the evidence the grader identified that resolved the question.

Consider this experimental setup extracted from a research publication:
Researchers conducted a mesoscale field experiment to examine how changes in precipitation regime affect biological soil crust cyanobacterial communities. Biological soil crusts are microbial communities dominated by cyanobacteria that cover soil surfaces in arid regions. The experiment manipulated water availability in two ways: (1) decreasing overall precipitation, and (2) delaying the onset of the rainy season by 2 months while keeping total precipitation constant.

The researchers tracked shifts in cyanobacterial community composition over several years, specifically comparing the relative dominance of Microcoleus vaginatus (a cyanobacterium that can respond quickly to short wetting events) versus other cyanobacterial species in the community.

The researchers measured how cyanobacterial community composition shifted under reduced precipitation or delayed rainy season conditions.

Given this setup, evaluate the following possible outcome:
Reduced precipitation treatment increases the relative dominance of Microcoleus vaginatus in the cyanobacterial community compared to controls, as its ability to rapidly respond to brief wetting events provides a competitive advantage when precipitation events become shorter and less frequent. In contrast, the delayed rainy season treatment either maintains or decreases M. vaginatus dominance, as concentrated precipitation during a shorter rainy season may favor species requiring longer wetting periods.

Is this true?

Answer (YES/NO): NO